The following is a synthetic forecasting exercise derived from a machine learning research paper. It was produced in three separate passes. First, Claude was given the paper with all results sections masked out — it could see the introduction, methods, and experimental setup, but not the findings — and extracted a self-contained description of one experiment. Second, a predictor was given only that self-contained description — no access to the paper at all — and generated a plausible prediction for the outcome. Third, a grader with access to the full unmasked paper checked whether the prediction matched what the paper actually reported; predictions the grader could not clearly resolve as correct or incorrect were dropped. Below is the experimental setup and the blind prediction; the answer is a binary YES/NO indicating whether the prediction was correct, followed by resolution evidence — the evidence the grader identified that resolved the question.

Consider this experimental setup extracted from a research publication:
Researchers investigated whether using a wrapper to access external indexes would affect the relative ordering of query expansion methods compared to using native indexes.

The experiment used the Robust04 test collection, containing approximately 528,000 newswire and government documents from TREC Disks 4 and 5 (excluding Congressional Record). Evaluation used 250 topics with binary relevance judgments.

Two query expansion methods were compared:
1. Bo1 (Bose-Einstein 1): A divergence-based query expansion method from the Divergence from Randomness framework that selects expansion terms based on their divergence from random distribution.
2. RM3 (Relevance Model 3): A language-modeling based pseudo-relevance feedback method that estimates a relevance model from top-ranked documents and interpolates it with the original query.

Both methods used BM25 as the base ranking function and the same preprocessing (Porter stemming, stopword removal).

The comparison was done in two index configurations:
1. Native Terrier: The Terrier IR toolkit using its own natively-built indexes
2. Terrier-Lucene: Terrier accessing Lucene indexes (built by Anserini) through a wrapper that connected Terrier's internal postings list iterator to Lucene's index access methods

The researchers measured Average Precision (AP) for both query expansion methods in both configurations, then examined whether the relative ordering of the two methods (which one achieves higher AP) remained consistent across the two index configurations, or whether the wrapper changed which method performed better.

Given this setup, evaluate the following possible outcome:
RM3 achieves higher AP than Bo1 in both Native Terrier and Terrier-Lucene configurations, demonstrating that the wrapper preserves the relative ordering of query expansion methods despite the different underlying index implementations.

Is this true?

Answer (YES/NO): NO